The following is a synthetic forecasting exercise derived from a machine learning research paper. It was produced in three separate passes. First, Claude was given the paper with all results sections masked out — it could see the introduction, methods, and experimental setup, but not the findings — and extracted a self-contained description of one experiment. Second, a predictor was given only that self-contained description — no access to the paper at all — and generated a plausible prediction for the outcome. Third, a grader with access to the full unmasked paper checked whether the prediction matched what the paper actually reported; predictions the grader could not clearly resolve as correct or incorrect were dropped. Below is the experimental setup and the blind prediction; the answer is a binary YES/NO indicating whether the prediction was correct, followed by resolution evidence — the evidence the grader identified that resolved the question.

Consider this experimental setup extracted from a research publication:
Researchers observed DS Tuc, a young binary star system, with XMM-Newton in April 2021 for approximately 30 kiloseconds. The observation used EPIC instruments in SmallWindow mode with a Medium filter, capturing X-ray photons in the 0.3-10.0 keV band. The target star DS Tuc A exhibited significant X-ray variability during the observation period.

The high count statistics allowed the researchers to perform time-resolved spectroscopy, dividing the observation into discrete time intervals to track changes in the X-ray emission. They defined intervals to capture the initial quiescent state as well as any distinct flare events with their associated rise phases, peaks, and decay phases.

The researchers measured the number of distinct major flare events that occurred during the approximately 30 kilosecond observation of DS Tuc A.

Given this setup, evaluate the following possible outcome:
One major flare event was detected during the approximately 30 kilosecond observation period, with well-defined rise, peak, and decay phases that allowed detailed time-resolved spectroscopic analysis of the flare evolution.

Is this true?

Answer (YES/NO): NO